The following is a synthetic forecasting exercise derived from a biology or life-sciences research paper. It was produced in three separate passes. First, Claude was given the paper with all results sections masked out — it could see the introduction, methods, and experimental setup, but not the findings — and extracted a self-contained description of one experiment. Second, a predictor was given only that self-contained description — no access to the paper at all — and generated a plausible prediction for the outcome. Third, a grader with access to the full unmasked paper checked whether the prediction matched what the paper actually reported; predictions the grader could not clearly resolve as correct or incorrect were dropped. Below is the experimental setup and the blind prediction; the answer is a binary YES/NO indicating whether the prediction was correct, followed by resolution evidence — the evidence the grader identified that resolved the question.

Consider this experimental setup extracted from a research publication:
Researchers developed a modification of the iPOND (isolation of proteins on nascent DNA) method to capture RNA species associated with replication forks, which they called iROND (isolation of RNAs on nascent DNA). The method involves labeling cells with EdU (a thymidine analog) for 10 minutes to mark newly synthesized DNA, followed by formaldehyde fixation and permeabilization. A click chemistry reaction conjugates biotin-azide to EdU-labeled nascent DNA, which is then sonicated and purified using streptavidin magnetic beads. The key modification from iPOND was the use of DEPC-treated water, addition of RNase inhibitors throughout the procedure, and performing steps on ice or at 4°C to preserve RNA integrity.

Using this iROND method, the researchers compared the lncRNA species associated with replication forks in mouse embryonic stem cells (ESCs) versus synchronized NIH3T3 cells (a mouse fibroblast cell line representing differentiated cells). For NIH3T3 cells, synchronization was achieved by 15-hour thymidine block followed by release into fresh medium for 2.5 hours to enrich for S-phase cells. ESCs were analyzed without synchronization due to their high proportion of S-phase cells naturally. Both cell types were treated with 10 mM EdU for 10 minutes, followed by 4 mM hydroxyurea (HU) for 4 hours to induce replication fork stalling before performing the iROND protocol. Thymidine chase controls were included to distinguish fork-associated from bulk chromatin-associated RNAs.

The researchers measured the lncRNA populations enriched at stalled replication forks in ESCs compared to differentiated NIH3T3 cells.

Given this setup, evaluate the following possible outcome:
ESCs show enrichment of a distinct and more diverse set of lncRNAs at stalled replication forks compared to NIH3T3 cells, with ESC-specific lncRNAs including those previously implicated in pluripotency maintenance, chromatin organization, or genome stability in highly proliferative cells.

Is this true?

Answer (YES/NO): NO